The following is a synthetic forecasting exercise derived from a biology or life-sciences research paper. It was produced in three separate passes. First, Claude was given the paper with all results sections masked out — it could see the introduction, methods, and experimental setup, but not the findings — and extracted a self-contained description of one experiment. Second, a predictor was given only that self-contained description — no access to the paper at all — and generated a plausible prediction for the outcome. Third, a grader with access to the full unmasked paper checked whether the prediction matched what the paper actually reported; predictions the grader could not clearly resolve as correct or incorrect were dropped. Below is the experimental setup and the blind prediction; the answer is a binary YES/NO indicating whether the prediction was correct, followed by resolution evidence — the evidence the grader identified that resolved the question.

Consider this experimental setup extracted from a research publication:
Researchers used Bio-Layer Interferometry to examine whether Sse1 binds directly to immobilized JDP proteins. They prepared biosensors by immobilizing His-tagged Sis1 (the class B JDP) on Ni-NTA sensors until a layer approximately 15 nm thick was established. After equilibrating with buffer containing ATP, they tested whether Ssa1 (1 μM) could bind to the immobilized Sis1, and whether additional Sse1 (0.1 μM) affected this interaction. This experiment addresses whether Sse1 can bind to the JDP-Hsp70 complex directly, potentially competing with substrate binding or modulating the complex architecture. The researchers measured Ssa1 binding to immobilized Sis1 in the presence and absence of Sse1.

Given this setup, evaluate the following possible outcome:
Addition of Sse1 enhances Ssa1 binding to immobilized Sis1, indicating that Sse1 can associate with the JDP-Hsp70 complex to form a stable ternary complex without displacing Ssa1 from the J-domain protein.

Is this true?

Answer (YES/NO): NO